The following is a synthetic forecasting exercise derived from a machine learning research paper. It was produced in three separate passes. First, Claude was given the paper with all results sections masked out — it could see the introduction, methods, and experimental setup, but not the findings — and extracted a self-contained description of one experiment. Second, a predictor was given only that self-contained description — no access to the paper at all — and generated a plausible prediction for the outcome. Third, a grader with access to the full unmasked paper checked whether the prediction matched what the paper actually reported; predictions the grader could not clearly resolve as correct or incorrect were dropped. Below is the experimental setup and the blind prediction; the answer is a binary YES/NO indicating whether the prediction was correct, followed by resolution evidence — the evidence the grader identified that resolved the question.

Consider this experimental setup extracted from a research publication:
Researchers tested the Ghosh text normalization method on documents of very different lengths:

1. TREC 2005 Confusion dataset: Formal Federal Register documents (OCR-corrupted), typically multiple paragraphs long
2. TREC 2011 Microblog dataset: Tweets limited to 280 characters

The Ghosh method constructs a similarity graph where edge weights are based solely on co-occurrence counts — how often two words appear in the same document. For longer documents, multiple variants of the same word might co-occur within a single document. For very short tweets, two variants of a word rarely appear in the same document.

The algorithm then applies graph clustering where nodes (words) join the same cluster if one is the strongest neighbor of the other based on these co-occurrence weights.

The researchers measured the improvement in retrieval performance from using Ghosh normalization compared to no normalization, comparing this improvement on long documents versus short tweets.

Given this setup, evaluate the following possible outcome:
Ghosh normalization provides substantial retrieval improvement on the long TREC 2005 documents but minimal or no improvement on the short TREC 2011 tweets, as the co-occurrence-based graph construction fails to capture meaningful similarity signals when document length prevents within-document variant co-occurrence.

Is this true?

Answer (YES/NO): NO